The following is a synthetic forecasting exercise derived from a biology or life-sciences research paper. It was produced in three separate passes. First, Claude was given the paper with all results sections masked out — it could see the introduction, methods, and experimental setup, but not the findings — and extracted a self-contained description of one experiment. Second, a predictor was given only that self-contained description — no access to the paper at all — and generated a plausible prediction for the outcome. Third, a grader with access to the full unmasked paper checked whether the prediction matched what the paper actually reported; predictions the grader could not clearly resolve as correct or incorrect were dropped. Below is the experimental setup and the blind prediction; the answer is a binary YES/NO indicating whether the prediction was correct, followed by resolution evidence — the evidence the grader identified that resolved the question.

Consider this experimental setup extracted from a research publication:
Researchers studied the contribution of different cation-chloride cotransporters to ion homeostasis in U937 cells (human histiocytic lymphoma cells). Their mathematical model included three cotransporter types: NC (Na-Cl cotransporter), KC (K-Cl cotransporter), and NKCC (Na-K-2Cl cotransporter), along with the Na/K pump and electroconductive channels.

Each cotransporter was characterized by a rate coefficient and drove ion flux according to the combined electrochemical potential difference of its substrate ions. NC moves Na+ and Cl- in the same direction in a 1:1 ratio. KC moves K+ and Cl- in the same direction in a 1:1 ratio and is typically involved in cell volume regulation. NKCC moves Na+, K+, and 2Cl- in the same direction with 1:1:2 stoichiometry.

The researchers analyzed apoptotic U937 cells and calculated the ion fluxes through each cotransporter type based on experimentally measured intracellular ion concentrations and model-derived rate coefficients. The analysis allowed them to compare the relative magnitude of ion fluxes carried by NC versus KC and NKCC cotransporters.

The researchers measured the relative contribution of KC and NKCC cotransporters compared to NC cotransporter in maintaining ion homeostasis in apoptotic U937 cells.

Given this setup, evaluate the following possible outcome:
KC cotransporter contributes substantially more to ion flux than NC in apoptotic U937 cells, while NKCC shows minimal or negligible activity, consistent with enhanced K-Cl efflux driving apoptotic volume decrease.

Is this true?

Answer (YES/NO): NO